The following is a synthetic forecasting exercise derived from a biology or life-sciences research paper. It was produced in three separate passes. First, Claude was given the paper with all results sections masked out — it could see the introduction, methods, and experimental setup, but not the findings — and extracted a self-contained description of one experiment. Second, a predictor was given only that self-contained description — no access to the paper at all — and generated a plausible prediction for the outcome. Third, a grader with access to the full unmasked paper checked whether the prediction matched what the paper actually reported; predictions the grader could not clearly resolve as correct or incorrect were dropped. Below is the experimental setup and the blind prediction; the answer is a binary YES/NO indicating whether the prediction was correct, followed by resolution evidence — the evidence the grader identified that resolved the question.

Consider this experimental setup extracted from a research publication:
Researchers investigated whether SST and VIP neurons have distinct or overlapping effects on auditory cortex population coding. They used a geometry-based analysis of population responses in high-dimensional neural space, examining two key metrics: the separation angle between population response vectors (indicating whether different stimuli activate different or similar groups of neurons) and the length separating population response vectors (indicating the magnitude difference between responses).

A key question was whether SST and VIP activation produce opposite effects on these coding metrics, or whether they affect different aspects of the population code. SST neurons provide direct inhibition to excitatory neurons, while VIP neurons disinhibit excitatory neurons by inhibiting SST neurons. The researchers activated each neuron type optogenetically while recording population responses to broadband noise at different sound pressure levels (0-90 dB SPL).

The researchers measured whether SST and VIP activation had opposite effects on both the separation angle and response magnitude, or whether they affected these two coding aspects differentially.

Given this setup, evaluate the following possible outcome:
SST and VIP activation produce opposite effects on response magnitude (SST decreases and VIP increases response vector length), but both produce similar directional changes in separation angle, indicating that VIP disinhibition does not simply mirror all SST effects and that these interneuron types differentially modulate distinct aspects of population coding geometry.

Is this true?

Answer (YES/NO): NO